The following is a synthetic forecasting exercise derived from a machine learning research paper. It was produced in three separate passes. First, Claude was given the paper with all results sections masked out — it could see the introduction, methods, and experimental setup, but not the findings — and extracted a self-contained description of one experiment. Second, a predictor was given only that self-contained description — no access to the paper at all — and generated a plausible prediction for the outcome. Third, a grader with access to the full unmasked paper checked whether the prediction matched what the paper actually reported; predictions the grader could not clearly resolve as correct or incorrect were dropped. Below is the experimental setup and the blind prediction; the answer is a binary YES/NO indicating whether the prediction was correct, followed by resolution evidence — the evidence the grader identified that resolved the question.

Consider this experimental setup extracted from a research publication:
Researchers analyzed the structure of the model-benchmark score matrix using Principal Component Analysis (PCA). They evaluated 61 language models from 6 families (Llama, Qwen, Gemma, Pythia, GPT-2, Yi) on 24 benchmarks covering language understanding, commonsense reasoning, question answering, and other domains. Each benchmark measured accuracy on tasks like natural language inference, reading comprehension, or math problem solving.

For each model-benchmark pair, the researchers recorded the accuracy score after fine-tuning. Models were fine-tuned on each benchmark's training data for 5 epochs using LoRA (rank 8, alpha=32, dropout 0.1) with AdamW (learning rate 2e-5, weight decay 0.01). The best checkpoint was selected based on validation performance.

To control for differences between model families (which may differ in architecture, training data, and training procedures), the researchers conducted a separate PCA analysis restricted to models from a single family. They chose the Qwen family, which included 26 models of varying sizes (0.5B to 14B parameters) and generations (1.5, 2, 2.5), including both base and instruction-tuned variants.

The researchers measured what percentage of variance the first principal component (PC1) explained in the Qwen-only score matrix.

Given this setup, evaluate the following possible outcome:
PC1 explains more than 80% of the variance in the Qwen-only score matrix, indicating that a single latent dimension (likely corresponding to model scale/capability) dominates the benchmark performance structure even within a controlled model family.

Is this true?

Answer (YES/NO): YES